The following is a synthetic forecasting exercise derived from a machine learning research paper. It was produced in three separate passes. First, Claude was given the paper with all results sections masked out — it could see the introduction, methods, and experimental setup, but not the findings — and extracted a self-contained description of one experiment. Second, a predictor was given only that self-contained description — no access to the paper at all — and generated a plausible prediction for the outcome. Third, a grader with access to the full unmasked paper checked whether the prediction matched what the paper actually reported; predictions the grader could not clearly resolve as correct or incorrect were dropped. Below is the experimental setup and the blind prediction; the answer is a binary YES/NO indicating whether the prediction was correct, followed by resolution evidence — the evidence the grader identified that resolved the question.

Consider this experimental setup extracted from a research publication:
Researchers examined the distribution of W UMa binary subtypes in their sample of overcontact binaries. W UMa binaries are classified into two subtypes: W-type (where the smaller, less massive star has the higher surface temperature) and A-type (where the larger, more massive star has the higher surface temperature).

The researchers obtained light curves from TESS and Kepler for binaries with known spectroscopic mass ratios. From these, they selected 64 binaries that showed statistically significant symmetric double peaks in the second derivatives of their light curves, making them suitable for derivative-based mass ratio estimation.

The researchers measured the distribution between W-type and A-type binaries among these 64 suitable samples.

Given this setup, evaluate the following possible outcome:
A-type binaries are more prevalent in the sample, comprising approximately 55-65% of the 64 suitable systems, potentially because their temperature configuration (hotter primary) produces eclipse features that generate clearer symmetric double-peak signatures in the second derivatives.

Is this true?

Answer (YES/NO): NO